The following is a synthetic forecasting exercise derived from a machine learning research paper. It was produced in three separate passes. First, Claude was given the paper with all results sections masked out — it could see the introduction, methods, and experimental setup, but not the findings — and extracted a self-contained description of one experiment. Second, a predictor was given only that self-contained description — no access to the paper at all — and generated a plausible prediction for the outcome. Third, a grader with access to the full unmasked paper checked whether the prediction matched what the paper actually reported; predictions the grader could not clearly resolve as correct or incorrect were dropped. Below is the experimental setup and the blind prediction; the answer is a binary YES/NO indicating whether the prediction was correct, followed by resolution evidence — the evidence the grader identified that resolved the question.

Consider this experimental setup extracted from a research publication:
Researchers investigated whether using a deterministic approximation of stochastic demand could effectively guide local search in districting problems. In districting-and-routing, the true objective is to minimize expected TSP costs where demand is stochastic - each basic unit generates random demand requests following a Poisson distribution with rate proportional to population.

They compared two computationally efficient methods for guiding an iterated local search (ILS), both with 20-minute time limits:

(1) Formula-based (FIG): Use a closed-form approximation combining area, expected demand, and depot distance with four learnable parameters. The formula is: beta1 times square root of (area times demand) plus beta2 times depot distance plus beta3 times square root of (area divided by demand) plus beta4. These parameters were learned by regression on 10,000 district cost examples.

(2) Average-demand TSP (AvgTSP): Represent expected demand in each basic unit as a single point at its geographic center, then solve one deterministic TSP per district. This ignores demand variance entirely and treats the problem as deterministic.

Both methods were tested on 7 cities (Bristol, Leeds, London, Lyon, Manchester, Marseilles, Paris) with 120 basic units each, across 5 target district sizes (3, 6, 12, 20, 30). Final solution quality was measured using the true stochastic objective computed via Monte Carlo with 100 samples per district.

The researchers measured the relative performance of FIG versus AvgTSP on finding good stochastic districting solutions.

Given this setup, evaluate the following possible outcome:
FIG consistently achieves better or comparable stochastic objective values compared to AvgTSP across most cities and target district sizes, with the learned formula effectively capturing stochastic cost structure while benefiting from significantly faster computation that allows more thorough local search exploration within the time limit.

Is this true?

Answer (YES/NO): NO